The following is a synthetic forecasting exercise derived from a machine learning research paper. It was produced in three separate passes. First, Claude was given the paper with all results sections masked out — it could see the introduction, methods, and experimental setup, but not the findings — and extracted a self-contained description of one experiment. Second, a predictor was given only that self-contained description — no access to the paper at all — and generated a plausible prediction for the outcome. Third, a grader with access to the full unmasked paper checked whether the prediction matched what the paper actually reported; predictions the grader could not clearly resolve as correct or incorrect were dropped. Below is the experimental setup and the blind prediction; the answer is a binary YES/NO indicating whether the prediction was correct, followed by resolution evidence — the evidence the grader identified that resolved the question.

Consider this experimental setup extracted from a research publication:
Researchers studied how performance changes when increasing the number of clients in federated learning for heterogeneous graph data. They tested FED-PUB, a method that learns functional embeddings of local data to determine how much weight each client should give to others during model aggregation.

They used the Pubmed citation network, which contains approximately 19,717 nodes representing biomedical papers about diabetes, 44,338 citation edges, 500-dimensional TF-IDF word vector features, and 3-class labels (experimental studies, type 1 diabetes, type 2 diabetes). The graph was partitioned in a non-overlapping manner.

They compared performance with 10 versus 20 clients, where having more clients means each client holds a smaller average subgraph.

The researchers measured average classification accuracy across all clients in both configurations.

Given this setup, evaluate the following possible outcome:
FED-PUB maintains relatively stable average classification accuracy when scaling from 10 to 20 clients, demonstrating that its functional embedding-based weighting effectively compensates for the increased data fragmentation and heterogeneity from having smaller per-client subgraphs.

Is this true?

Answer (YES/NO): YES